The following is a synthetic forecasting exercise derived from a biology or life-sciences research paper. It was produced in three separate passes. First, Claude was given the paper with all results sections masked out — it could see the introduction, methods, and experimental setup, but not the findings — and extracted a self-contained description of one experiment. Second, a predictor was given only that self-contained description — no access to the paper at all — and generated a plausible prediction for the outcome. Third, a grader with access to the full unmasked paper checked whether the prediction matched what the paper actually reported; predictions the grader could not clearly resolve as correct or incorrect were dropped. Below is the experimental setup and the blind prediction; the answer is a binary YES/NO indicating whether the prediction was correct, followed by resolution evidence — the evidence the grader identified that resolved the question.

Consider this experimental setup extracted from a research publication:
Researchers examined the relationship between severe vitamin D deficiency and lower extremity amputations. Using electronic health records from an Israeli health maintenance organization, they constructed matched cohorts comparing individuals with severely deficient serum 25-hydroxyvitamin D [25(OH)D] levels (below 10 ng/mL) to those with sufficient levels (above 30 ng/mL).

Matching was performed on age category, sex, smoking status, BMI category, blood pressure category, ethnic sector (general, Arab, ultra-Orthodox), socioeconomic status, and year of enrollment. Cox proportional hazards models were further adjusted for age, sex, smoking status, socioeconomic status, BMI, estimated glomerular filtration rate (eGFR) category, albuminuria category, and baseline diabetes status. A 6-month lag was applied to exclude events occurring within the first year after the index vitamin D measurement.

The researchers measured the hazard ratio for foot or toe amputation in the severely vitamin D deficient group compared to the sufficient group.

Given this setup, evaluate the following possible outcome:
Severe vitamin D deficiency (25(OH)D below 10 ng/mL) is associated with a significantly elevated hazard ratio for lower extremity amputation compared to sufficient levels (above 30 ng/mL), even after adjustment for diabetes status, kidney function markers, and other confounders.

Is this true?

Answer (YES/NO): YES